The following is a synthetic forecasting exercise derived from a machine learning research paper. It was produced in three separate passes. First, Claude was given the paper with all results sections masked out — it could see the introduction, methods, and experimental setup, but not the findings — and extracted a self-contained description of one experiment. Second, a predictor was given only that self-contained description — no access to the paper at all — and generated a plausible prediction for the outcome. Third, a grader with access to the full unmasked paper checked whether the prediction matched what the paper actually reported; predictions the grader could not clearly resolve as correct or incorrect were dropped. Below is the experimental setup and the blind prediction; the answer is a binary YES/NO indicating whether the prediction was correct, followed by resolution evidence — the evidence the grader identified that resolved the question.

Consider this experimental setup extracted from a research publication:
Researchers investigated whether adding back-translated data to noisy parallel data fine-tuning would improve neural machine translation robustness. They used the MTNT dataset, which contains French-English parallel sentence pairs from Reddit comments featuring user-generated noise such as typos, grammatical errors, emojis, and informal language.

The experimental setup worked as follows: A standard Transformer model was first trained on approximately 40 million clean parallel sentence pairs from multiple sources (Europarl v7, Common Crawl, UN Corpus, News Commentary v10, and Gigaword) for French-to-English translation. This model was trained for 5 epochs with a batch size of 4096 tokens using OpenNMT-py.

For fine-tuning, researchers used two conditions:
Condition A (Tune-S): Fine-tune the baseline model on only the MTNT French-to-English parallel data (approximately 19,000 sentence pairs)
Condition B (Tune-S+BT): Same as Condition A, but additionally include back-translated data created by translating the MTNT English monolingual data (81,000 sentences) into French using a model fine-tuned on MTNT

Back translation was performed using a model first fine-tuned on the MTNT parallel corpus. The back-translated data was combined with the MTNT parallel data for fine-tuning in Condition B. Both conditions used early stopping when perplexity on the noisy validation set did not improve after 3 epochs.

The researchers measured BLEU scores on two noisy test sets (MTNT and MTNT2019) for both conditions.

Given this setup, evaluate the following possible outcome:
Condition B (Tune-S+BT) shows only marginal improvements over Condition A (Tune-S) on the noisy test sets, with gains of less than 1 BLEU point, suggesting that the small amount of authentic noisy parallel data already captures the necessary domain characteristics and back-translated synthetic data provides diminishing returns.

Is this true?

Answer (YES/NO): NO